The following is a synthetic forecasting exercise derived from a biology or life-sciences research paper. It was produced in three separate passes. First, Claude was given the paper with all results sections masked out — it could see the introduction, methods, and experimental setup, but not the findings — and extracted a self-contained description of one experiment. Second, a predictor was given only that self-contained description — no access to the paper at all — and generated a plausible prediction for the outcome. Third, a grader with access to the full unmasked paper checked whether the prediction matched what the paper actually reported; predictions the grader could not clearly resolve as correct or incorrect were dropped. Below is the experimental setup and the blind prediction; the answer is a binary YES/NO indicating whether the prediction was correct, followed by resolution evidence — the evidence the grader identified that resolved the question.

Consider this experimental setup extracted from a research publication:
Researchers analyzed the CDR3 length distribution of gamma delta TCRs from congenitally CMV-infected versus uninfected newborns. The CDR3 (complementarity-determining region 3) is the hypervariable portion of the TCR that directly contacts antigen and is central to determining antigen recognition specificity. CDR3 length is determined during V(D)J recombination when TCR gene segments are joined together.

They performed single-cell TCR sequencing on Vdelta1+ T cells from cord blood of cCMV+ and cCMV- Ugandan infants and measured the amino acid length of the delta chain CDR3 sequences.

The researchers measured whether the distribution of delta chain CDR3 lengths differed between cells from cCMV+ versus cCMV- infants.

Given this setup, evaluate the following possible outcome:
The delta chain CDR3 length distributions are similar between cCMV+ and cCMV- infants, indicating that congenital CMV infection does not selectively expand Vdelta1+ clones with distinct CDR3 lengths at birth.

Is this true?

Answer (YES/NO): NO